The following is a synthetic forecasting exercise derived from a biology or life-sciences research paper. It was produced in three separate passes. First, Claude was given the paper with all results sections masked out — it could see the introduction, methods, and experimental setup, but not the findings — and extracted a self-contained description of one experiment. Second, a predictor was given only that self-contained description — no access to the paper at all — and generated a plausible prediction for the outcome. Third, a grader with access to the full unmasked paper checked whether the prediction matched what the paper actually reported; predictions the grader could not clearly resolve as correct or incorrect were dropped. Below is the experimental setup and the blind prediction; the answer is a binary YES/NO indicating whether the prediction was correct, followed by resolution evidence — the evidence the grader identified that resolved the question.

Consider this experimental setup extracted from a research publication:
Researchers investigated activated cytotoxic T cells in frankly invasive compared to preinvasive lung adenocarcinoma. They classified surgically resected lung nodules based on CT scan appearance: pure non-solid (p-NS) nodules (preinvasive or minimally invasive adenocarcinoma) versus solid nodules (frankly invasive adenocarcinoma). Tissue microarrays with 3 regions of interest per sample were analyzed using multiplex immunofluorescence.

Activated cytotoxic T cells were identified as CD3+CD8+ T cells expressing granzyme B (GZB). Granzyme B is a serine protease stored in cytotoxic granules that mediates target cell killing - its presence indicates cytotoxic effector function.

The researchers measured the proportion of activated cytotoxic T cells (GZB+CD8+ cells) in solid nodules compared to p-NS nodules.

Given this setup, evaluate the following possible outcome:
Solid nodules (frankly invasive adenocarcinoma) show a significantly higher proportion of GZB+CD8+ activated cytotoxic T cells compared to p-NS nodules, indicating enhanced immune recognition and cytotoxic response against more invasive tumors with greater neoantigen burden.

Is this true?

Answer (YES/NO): YES